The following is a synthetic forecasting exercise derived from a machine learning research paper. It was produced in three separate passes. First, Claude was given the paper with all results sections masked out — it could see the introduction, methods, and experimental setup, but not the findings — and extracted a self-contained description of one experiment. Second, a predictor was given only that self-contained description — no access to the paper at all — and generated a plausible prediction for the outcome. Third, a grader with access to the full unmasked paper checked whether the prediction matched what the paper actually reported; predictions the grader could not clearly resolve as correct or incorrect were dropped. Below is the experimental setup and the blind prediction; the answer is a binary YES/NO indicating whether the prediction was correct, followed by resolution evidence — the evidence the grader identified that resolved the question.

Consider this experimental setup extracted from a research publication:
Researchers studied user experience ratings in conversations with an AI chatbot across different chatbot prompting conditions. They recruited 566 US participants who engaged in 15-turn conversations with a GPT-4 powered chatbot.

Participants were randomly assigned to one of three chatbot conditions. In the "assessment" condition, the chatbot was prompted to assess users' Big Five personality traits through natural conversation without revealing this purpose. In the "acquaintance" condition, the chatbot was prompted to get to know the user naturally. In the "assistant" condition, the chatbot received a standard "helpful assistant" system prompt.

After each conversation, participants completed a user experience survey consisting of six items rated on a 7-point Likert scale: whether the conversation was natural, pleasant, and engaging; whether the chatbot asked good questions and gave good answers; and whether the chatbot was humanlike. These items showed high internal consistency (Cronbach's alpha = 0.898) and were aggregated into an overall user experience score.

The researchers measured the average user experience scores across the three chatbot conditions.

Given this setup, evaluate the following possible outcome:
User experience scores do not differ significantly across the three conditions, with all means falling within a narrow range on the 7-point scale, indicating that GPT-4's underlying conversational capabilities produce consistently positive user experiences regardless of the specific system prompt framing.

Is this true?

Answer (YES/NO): NO